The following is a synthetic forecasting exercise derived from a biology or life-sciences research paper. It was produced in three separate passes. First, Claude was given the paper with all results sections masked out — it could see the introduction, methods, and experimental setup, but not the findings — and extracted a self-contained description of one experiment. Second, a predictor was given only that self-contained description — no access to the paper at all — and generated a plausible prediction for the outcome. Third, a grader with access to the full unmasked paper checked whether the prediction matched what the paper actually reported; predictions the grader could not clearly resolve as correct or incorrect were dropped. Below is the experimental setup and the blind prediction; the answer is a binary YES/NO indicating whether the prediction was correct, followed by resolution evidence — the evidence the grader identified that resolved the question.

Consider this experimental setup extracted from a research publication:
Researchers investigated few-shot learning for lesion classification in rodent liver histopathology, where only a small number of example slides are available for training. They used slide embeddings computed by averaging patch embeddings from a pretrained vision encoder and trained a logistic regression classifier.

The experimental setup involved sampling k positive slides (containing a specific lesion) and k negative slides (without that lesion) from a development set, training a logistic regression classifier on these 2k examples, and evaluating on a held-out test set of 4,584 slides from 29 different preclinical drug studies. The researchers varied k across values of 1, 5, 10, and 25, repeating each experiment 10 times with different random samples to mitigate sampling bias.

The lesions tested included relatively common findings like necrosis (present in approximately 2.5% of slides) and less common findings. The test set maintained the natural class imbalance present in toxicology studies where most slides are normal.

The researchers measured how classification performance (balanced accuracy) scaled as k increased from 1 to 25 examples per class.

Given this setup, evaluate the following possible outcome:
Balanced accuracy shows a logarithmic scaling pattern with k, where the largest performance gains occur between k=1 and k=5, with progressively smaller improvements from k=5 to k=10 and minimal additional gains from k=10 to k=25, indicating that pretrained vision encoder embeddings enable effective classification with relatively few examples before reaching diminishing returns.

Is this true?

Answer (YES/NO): NO